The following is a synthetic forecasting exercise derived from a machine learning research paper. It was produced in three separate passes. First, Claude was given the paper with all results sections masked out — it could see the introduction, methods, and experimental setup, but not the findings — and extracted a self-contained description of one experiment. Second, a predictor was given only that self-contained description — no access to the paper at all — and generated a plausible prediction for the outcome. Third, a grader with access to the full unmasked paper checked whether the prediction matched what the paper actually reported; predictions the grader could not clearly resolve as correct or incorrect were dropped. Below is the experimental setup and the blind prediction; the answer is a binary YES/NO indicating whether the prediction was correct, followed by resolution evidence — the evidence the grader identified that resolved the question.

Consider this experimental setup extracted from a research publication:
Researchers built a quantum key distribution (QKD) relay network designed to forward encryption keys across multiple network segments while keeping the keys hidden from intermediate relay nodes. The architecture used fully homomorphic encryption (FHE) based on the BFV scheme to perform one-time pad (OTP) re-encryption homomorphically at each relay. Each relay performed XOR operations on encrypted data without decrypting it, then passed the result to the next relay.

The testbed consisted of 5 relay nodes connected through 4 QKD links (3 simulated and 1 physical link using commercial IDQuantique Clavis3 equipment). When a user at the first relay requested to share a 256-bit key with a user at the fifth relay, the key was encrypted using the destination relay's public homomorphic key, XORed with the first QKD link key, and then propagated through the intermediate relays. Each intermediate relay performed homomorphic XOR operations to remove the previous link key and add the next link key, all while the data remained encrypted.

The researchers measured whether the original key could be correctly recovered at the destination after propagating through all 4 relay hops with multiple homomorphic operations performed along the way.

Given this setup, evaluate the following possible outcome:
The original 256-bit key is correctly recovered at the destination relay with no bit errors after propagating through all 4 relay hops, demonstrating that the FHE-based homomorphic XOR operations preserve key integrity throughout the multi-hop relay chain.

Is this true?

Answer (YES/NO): YES